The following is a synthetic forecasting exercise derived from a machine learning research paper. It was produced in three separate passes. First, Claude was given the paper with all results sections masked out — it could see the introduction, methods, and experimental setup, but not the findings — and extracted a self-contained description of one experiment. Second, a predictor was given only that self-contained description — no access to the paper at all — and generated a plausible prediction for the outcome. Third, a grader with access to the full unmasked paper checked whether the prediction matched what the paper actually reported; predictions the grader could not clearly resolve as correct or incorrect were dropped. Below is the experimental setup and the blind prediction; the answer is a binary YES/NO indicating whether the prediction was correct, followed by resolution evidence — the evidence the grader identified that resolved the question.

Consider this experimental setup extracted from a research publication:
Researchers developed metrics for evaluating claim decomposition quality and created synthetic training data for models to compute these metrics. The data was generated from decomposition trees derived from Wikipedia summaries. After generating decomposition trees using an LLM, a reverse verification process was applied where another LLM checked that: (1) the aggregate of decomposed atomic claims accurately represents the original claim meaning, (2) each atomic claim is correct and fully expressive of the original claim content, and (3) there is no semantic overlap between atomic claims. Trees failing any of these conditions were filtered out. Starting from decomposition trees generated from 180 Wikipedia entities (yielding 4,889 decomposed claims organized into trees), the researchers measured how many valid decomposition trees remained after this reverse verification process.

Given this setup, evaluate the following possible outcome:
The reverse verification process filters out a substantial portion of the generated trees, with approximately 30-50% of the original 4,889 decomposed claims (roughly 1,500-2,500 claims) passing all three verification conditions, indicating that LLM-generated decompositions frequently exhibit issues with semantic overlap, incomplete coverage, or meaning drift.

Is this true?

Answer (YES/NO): NO